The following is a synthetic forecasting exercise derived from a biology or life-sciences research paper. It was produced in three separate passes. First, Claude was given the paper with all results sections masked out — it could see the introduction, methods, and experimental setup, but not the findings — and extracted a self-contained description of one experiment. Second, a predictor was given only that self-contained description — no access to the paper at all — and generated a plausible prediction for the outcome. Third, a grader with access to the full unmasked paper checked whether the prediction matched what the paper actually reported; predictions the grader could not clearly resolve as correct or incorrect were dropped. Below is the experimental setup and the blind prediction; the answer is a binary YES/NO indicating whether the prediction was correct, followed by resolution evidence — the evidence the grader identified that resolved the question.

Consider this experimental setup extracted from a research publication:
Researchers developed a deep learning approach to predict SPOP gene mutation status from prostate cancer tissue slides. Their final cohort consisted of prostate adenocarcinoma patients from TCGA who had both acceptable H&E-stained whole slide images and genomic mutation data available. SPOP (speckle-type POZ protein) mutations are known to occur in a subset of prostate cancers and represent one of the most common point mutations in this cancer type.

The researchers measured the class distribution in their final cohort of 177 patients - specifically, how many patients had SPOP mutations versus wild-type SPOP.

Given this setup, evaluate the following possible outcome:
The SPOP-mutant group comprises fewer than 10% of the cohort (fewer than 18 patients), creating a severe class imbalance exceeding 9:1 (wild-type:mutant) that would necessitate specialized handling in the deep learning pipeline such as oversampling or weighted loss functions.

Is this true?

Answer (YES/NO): NO